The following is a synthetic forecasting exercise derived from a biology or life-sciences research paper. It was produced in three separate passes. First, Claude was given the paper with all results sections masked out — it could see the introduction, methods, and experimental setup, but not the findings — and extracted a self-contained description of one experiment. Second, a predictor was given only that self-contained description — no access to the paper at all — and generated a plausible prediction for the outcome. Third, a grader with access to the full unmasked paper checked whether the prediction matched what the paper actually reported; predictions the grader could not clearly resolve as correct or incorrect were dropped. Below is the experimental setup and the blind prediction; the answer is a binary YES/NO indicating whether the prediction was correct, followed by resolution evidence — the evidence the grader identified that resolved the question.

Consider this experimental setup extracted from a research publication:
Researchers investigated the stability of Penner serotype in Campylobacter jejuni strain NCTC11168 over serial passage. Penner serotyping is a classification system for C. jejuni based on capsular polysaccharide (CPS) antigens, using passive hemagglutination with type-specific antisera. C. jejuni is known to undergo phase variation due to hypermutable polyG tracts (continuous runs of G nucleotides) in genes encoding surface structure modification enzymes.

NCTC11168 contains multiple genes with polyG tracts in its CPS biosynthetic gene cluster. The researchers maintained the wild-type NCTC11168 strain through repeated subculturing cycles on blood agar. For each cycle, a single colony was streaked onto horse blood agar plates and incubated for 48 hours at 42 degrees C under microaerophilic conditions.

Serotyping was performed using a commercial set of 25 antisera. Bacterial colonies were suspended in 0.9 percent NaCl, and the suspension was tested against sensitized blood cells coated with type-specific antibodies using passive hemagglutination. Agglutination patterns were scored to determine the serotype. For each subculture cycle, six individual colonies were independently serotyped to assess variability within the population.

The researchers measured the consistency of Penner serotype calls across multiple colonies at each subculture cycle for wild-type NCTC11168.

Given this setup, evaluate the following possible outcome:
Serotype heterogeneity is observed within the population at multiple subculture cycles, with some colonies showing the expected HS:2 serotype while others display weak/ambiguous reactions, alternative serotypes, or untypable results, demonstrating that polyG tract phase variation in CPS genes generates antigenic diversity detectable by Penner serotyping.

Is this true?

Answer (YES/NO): YES